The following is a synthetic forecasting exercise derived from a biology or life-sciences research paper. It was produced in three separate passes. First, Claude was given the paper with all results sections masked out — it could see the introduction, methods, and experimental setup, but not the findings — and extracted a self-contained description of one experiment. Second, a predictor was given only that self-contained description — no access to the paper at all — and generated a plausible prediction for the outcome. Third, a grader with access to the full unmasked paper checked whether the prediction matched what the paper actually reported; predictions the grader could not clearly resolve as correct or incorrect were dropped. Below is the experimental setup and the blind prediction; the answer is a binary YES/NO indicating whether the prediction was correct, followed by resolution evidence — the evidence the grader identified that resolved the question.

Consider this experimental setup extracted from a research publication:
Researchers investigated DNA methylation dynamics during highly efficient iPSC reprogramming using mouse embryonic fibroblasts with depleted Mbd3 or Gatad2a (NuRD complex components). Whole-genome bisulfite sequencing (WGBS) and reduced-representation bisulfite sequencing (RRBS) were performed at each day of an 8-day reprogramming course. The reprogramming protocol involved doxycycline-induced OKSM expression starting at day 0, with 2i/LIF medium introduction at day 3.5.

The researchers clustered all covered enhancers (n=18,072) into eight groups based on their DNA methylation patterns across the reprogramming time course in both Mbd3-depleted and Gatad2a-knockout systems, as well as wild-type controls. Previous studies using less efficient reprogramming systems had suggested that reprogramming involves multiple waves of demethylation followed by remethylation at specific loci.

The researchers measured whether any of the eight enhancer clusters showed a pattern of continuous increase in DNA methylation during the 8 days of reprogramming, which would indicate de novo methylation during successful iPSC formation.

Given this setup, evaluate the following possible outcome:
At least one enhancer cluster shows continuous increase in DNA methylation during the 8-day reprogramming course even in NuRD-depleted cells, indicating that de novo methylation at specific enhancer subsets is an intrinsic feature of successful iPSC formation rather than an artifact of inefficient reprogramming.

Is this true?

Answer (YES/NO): NO